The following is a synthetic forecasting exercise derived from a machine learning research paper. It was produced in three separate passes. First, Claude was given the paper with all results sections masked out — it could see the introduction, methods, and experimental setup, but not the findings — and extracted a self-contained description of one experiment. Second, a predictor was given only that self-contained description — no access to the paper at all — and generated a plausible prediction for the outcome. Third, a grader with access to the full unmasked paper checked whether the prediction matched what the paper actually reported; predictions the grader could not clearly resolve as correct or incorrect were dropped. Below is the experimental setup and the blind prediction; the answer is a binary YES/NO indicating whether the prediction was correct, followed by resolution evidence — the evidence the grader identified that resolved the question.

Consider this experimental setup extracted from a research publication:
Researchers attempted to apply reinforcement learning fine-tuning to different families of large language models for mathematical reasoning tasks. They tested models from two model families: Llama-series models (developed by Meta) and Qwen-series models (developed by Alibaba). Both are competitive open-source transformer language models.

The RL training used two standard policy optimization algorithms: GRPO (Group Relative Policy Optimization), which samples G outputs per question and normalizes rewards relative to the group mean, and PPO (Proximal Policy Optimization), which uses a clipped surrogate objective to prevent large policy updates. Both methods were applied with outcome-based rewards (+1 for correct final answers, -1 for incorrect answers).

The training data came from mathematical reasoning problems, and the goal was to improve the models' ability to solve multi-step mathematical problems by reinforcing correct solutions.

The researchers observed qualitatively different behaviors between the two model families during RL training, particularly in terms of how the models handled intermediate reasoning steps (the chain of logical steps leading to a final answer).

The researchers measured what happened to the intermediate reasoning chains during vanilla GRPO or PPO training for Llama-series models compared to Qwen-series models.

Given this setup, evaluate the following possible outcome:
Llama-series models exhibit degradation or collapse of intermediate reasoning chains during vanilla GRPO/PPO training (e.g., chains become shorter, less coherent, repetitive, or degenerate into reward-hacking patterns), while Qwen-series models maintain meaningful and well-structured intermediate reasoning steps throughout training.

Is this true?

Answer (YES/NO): YES